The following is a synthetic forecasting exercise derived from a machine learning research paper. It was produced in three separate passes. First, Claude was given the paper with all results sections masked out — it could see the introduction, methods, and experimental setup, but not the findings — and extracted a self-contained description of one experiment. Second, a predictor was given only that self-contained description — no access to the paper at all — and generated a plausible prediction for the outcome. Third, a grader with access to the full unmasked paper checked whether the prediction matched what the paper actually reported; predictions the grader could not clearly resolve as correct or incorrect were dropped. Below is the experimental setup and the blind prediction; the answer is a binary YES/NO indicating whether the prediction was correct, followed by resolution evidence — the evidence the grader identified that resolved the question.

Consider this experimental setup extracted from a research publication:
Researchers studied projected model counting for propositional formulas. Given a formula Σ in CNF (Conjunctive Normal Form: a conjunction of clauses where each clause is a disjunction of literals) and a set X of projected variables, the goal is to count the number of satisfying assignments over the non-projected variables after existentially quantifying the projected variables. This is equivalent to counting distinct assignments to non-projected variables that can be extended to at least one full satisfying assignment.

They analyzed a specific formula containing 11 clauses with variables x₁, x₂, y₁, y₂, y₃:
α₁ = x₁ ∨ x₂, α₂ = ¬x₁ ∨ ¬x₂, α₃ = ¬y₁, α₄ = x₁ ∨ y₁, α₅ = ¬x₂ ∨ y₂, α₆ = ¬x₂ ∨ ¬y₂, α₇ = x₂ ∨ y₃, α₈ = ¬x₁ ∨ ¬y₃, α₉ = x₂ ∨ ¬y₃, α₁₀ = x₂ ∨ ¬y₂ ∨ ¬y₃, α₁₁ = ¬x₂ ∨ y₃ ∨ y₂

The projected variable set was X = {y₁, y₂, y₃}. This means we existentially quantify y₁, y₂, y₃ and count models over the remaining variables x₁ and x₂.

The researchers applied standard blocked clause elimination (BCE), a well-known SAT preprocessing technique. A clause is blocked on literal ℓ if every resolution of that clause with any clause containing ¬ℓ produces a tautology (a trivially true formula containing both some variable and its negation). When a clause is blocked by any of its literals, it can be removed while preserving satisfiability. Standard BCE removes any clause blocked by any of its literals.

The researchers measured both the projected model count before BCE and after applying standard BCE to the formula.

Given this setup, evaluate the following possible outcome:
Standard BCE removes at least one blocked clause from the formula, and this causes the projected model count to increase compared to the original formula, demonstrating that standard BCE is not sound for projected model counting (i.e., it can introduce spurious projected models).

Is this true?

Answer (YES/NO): YES